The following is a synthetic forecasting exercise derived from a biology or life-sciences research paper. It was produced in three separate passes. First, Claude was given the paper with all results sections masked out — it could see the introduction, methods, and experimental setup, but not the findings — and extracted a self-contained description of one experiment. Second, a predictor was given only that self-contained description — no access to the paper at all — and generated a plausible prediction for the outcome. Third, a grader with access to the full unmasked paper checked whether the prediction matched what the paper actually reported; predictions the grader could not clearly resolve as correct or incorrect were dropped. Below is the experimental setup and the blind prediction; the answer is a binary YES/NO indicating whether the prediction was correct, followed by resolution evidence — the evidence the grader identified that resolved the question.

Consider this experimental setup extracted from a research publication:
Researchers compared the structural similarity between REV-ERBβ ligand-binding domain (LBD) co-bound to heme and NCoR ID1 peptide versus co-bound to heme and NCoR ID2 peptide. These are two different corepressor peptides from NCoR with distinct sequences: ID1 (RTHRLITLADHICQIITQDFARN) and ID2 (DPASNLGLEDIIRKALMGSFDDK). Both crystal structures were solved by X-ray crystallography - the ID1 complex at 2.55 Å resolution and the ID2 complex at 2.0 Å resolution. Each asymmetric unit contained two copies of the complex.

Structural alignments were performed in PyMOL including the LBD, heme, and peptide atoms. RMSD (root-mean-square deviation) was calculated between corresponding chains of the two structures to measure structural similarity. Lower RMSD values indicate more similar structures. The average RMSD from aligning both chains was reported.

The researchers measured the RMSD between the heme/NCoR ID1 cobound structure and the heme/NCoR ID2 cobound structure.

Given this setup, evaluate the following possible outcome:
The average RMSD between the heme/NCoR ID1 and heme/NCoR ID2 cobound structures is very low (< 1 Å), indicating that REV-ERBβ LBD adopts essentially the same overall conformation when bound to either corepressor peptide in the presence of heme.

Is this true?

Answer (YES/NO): NO